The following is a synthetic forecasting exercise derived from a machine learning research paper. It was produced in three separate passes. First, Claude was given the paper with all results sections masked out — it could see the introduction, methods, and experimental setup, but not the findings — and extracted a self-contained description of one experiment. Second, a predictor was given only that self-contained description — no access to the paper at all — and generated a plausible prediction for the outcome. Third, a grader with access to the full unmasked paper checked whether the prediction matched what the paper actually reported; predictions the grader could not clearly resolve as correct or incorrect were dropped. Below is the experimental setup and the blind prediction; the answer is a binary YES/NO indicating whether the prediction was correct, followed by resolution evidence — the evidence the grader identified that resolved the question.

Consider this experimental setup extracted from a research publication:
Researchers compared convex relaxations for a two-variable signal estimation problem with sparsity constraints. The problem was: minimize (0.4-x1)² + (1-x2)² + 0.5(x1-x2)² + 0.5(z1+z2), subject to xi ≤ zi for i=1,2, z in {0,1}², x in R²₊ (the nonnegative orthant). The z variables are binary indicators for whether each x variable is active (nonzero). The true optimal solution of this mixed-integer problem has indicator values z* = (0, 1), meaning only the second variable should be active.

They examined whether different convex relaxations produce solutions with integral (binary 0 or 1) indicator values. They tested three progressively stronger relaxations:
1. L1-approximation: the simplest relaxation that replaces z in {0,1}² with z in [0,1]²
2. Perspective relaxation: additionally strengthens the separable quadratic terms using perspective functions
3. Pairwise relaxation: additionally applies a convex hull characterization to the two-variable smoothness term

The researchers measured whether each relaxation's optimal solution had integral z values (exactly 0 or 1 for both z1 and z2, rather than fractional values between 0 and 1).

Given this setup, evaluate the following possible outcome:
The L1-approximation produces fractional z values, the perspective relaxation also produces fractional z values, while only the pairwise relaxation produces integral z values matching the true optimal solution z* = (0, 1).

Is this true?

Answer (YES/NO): NO